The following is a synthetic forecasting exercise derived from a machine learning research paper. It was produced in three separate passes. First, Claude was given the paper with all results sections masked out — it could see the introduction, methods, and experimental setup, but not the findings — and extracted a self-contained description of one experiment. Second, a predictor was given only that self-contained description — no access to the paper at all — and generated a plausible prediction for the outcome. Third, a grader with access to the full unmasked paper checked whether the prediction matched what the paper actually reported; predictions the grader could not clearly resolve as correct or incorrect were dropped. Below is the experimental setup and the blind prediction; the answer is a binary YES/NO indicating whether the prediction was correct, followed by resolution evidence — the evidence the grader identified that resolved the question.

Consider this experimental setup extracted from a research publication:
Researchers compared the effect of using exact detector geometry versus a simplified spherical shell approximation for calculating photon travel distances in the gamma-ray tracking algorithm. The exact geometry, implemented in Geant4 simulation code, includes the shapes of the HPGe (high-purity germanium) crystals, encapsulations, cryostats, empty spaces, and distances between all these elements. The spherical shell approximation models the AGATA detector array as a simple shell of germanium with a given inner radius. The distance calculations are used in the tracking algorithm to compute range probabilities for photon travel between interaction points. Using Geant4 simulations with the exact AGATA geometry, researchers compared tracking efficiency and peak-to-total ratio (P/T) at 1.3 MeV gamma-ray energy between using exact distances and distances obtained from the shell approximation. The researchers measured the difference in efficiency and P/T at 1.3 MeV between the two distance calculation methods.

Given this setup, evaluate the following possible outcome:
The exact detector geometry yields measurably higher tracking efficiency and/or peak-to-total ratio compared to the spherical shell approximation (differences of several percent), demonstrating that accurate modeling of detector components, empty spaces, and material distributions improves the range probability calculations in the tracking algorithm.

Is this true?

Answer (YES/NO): NO